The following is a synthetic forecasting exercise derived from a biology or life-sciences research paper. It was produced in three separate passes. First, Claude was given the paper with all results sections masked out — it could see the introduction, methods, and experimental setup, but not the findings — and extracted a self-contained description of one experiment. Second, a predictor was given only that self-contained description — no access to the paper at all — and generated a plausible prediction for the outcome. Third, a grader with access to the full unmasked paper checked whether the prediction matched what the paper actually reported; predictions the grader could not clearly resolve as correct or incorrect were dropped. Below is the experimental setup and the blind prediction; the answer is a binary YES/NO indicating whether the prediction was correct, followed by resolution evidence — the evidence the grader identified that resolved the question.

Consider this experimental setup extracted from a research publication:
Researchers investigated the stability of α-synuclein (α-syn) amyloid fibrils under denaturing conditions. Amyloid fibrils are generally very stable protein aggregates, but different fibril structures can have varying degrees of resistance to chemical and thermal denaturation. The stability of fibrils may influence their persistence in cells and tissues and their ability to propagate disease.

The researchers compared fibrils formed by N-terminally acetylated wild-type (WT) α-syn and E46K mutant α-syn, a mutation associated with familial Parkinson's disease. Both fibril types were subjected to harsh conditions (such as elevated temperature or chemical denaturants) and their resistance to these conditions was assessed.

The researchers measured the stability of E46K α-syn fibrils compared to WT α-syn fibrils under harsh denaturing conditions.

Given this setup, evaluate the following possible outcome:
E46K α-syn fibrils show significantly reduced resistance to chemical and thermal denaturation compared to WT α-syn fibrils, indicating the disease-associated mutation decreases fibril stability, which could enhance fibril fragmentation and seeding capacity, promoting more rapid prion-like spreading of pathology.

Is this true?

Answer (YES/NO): YES